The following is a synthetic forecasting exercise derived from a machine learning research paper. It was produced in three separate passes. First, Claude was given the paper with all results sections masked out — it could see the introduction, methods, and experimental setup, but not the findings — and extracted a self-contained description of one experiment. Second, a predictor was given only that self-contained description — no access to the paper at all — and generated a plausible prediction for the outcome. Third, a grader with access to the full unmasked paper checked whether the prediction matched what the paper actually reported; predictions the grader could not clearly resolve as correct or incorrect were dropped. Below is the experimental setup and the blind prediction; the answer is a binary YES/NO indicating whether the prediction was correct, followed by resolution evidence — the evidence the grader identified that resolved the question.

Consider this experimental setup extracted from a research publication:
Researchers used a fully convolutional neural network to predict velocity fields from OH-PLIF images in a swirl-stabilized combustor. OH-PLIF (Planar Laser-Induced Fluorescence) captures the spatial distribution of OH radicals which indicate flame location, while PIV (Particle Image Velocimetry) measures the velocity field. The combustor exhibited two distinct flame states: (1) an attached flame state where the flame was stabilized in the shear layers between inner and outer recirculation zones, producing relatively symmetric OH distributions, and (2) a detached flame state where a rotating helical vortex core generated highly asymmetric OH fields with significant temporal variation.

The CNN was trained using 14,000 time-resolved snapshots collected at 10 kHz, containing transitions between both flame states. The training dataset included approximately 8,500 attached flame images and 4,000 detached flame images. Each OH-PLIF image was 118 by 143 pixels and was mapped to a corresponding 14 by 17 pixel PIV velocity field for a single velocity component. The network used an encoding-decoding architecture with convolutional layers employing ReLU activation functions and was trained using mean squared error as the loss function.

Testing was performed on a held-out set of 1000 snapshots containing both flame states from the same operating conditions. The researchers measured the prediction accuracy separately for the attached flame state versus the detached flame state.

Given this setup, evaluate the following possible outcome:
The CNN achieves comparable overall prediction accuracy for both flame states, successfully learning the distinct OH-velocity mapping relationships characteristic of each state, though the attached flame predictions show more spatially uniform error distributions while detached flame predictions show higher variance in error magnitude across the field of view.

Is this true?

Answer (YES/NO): NO